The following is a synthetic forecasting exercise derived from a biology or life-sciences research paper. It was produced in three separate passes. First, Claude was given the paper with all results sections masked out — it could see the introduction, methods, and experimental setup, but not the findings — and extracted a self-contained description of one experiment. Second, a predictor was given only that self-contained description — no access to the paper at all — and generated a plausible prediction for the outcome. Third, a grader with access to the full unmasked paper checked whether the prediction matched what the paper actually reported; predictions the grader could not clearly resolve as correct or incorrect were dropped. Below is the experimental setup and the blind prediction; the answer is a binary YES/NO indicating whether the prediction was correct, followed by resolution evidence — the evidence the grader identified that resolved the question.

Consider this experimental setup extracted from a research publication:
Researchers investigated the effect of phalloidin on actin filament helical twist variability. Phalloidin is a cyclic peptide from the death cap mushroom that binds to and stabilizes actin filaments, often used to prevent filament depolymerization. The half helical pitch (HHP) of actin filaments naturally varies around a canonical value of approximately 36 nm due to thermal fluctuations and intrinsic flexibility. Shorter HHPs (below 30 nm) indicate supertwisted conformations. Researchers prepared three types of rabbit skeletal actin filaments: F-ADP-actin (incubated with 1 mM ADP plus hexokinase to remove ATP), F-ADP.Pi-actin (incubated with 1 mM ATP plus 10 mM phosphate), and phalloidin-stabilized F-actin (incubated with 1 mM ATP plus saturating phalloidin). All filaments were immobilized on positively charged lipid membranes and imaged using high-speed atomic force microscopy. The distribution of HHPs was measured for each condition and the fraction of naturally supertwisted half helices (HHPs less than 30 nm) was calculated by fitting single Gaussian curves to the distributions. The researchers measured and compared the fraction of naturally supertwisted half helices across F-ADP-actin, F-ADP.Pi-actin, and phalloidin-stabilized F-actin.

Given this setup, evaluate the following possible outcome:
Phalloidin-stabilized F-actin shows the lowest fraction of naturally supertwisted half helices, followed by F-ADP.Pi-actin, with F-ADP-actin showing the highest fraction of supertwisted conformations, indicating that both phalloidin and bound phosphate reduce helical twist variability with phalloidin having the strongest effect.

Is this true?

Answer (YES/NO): YES